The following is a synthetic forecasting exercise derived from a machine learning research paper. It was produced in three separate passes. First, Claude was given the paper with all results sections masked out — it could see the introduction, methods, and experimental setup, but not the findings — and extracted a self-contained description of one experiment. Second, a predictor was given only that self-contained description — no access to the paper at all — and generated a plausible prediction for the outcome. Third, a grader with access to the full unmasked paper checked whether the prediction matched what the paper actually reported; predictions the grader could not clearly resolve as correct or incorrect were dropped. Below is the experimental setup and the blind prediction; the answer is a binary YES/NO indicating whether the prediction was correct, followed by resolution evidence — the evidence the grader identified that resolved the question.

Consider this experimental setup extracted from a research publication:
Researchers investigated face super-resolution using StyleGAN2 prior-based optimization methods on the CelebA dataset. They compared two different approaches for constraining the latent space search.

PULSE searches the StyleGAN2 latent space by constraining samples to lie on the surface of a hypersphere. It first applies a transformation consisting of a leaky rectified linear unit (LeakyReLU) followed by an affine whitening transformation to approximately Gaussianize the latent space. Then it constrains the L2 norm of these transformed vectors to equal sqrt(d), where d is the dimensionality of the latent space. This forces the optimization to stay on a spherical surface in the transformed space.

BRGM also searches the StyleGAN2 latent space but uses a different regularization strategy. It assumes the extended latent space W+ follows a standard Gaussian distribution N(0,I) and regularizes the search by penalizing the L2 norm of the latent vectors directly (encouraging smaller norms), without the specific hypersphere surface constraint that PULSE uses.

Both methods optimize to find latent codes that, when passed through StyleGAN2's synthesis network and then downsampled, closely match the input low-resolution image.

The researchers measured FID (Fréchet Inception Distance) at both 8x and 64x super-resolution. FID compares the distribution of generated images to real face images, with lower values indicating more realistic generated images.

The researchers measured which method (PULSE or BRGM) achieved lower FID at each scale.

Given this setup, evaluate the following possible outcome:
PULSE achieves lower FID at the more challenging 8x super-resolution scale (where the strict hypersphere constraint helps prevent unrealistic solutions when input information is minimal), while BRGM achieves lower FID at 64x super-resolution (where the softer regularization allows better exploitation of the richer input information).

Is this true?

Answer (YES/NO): NO